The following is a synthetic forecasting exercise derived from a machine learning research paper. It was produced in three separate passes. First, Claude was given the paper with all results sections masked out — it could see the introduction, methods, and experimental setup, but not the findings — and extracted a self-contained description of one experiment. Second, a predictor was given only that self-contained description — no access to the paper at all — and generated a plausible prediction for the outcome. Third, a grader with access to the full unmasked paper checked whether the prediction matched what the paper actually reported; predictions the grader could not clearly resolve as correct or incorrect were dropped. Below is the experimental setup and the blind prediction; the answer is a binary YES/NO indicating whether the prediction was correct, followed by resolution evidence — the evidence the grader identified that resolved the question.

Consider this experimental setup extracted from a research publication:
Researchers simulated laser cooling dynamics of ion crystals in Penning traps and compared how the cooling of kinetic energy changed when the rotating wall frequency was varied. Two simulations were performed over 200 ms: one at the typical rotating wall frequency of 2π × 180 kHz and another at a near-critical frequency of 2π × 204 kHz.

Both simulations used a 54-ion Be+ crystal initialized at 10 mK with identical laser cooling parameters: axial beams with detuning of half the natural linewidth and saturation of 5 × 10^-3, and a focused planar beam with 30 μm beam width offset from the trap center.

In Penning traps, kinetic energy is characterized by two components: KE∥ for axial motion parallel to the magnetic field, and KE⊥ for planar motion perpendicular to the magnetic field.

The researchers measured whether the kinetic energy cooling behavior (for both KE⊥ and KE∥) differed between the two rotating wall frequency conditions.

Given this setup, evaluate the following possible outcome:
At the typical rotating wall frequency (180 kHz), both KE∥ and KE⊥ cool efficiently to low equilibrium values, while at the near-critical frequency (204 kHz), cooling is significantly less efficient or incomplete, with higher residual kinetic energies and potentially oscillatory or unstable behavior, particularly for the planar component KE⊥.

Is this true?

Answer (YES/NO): NO